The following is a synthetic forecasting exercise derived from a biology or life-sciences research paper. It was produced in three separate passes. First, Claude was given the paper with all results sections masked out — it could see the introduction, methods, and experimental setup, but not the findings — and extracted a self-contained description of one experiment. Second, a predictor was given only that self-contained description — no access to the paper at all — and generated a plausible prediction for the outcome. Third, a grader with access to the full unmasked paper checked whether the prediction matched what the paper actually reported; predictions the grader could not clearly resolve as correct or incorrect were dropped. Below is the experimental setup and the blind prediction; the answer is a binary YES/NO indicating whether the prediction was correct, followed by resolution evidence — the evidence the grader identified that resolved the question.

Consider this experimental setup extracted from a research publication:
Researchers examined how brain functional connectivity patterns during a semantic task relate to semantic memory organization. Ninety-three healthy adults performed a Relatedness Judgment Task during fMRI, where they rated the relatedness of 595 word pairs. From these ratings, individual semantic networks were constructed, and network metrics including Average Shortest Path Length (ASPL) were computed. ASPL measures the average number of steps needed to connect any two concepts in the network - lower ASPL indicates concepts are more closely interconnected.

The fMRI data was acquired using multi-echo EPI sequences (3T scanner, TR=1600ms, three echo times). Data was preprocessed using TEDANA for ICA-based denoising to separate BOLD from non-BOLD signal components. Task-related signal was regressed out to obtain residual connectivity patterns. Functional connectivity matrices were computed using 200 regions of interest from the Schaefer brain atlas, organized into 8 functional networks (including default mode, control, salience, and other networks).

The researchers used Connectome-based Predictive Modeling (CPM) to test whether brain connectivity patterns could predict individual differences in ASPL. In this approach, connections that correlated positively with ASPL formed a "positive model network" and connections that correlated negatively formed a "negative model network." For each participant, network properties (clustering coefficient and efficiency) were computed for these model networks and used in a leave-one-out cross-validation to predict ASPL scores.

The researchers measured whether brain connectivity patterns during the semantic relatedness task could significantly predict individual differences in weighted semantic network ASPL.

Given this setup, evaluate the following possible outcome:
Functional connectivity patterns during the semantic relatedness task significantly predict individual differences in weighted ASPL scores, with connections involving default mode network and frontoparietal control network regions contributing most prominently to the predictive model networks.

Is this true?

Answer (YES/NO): NO